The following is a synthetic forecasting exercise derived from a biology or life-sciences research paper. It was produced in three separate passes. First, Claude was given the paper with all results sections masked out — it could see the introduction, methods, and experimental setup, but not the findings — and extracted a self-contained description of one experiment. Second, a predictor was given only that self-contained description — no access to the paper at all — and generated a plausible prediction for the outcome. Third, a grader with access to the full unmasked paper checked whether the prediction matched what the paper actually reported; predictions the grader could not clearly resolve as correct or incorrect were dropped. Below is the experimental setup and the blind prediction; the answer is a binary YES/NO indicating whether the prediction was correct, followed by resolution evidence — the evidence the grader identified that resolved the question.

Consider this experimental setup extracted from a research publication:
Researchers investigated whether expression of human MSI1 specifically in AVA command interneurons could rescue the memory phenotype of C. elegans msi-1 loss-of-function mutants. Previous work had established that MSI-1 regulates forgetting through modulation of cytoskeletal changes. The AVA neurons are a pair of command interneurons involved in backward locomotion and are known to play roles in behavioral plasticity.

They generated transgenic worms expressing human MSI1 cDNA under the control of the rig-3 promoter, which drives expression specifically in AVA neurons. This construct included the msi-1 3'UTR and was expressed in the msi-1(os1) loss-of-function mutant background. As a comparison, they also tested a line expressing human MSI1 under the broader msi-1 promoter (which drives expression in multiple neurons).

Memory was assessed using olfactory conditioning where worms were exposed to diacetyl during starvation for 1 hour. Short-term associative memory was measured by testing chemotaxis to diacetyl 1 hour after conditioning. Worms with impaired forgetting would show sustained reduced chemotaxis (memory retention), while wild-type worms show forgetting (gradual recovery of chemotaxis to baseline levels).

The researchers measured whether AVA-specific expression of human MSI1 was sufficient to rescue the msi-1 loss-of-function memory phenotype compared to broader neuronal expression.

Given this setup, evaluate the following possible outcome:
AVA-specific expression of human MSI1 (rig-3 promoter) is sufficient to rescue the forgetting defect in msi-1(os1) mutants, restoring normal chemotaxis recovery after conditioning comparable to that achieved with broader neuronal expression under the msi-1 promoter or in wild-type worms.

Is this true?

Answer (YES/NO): YES